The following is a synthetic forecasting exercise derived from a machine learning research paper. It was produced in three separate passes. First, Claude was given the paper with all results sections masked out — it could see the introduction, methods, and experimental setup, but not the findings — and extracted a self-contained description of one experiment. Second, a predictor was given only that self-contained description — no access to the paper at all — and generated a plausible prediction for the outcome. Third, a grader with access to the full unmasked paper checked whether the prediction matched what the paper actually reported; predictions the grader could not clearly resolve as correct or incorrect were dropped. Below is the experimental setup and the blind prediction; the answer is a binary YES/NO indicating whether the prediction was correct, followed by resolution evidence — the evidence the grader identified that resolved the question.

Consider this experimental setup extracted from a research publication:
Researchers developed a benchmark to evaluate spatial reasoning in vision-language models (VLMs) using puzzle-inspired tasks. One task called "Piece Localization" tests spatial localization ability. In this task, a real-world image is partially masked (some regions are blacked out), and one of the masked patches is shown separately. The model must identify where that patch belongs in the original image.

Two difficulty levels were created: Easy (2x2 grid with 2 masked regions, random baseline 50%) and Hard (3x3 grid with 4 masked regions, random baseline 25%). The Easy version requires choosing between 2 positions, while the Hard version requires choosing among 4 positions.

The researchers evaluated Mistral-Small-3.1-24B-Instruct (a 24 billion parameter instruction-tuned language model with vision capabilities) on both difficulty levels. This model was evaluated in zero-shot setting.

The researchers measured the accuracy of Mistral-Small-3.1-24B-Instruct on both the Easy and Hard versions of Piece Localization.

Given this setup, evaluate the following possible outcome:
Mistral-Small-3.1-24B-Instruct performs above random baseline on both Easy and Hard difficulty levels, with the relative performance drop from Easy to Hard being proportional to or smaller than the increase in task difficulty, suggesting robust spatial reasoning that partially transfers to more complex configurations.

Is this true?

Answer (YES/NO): YES